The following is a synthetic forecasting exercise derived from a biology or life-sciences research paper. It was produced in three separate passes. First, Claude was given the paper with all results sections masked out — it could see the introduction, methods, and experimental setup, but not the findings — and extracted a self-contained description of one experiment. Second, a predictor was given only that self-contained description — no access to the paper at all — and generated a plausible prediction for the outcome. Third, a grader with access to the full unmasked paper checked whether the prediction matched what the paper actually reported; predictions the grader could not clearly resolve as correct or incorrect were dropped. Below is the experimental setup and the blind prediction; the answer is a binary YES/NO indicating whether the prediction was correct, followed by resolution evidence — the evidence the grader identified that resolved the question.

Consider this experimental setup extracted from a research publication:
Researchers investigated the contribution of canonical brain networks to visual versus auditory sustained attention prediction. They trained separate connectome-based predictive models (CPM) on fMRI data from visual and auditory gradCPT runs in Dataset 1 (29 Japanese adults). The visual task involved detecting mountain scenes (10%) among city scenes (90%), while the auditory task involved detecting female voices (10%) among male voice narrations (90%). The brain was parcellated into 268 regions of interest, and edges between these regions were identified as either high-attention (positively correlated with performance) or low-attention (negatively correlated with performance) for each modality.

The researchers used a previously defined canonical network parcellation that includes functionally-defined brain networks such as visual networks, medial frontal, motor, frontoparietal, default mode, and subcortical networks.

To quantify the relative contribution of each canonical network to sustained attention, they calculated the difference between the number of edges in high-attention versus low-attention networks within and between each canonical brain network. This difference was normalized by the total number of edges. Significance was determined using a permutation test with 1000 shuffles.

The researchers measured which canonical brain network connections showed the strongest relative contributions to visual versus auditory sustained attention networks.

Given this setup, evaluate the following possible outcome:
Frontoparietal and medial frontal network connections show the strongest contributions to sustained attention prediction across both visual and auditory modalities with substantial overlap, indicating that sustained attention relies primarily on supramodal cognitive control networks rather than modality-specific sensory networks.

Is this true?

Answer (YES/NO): NO